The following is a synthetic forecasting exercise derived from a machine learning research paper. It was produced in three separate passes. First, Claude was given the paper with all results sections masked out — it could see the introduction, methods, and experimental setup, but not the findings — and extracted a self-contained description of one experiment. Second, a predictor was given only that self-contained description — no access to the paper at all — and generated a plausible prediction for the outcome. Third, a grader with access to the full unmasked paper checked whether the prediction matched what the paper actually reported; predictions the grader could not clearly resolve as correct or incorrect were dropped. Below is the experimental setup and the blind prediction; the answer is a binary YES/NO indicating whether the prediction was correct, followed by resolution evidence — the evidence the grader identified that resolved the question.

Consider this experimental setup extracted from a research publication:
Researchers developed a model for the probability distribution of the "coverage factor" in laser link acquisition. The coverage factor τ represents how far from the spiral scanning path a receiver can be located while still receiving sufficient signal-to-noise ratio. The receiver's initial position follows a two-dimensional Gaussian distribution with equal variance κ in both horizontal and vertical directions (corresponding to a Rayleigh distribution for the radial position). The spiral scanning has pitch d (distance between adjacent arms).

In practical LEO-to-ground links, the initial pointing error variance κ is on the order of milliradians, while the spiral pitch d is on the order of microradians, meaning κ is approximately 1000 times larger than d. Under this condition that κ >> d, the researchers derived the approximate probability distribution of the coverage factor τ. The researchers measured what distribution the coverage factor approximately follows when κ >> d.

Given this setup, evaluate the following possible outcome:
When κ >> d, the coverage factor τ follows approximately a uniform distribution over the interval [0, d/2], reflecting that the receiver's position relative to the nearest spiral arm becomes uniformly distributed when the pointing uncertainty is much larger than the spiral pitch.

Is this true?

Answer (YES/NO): NO